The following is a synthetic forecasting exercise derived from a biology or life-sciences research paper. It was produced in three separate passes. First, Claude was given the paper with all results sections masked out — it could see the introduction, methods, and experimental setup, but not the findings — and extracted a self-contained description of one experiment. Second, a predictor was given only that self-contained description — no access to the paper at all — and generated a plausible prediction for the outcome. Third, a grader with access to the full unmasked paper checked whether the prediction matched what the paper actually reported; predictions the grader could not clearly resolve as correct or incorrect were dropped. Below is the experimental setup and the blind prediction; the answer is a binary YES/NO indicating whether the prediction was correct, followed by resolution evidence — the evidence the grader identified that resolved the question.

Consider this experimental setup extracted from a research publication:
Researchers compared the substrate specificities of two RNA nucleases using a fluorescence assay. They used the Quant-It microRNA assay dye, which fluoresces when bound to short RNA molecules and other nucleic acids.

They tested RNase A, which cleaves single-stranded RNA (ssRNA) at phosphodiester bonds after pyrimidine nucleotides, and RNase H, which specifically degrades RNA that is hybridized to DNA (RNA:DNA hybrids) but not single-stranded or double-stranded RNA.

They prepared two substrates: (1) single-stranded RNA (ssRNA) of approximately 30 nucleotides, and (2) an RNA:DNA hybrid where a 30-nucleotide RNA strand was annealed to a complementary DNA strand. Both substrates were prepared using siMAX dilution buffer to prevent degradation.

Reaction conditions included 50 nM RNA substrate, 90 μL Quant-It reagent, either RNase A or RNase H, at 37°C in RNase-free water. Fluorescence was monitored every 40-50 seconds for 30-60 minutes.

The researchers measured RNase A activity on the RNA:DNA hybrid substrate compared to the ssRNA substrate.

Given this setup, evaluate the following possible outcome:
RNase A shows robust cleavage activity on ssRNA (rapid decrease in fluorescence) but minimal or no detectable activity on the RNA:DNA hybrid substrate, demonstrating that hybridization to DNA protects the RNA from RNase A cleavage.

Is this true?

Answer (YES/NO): YES